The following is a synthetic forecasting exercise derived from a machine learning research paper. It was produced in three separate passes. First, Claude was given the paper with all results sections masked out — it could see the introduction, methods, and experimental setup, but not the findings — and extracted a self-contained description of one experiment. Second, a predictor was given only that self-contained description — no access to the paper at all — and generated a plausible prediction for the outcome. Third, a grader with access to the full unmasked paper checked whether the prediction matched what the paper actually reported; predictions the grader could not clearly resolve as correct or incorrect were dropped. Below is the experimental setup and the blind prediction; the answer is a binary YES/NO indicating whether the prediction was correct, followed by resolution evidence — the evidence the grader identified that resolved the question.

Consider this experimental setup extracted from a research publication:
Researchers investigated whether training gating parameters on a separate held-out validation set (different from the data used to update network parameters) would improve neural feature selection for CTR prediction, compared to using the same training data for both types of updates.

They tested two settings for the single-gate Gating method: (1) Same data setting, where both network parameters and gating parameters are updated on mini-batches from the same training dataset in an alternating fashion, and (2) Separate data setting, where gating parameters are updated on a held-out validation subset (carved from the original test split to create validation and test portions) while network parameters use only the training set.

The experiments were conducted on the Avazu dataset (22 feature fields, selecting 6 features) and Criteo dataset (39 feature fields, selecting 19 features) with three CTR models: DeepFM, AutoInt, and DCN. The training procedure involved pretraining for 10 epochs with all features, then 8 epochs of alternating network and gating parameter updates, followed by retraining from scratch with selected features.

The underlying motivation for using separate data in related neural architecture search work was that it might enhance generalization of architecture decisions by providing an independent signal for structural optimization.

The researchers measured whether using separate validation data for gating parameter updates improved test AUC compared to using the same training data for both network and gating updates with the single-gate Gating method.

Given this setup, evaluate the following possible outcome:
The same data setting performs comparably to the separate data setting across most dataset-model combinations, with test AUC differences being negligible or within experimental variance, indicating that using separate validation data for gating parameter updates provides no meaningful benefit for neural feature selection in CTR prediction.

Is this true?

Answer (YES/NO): YES